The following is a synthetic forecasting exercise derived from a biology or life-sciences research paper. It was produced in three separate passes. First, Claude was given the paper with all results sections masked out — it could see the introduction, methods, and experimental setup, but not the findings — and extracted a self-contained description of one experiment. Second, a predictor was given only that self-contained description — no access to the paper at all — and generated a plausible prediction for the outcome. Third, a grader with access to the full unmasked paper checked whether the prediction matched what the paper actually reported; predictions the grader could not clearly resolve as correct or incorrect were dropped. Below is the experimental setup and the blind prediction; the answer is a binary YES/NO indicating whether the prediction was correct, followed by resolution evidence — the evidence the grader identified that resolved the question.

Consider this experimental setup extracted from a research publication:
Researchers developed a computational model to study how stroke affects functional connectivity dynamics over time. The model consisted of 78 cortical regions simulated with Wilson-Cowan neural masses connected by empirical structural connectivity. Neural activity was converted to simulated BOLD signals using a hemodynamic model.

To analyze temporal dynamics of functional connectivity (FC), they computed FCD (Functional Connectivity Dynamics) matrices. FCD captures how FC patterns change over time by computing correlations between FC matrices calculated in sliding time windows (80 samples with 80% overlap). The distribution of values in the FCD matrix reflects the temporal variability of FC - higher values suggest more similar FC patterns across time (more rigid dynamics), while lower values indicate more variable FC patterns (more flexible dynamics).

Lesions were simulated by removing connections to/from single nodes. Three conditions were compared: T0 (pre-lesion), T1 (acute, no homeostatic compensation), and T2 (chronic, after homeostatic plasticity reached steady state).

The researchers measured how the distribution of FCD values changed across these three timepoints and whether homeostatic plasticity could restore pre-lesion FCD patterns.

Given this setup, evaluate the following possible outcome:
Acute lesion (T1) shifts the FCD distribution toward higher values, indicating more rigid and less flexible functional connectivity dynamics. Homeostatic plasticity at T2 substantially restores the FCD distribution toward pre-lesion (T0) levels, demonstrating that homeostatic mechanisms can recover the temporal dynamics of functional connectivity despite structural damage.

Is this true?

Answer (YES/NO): NO